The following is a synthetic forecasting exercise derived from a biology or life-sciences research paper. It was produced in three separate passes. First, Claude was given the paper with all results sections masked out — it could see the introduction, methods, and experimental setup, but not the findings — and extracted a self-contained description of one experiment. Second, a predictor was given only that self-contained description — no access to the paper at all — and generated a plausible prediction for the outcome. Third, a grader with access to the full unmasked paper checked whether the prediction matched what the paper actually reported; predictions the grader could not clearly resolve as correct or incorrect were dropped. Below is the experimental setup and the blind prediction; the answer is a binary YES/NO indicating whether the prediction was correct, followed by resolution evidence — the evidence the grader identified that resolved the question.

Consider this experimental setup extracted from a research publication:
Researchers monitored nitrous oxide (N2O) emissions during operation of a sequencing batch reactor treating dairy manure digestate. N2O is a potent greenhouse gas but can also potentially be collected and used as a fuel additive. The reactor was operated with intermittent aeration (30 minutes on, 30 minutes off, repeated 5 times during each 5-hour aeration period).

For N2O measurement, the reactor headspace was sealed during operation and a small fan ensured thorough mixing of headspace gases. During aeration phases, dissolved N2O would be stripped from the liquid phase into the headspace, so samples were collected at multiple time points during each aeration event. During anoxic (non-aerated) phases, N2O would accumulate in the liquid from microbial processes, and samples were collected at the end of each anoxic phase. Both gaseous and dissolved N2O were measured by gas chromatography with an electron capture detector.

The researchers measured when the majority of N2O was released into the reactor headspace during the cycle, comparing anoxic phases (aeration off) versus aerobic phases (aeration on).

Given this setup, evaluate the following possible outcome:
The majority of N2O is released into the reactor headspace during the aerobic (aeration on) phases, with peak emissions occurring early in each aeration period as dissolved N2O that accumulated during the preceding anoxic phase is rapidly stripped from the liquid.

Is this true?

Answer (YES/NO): YES